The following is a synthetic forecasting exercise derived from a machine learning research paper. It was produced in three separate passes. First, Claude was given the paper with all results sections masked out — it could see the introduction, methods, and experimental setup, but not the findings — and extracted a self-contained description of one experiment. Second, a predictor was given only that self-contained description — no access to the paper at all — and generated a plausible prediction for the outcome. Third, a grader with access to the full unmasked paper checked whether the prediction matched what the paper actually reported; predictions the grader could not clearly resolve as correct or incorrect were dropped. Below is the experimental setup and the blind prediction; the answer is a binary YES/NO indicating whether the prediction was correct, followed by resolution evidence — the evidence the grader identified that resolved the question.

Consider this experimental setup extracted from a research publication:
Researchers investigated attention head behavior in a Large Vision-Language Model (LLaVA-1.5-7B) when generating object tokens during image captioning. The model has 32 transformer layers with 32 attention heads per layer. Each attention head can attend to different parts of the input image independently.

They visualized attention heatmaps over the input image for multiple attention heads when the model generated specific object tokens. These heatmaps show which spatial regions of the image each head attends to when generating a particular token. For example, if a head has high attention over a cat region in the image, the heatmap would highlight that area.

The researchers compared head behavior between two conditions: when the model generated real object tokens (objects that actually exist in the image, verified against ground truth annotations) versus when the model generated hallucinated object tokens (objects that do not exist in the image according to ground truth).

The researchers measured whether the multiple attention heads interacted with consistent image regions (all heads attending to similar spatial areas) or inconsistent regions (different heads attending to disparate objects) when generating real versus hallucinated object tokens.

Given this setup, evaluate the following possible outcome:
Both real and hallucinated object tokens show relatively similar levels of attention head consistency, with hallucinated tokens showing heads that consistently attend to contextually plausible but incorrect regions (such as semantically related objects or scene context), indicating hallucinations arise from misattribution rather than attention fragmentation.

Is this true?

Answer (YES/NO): NO